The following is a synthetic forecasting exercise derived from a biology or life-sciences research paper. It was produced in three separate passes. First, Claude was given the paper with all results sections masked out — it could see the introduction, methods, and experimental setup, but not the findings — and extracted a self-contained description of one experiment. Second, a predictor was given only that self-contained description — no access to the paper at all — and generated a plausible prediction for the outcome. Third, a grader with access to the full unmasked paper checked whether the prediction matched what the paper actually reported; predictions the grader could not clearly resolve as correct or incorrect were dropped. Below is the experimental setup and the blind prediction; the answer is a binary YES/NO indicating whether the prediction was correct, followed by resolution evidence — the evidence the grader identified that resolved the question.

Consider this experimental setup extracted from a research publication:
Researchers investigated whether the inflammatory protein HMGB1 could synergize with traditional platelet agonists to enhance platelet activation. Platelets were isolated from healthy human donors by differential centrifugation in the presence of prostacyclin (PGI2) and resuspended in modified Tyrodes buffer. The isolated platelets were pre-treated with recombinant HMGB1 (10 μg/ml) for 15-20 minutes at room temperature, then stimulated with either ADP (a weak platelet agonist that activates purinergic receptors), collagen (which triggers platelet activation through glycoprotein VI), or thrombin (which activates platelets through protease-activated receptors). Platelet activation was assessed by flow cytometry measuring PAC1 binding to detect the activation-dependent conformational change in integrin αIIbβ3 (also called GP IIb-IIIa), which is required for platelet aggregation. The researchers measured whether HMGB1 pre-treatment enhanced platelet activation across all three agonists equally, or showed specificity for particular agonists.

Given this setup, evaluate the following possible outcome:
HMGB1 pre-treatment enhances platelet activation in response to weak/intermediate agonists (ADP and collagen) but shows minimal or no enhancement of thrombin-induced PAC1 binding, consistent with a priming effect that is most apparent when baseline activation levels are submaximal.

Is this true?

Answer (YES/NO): NO